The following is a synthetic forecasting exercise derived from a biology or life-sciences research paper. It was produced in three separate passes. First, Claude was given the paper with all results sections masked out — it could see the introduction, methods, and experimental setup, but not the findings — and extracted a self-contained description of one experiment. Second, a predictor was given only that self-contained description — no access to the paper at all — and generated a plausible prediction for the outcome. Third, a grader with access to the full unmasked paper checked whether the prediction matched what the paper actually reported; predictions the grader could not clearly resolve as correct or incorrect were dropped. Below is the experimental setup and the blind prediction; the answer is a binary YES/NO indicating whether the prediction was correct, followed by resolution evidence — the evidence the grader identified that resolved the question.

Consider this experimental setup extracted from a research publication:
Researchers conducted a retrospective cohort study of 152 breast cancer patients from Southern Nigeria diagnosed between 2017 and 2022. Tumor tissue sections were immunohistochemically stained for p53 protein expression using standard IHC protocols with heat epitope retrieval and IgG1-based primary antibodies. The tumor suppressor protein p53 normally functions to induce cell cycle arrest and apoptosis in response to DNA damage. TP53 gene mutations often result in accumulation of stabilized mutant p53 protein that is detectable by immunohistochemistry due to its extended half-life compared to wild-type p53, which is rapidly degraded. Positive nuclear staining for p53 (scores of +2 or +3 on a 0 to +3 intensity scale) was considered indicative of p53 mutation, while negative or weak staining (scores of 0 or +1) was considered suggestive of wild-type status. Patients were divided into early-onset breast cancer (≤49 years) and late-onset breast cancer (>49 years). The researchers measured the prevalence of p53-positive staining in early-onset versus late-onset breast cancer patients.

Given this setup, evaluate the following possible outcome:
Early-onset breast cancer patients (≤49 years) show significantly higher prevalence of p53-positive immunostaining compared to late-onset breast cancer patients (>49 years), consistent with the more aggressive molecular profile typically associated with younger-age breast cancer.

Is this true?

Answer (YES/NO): YES